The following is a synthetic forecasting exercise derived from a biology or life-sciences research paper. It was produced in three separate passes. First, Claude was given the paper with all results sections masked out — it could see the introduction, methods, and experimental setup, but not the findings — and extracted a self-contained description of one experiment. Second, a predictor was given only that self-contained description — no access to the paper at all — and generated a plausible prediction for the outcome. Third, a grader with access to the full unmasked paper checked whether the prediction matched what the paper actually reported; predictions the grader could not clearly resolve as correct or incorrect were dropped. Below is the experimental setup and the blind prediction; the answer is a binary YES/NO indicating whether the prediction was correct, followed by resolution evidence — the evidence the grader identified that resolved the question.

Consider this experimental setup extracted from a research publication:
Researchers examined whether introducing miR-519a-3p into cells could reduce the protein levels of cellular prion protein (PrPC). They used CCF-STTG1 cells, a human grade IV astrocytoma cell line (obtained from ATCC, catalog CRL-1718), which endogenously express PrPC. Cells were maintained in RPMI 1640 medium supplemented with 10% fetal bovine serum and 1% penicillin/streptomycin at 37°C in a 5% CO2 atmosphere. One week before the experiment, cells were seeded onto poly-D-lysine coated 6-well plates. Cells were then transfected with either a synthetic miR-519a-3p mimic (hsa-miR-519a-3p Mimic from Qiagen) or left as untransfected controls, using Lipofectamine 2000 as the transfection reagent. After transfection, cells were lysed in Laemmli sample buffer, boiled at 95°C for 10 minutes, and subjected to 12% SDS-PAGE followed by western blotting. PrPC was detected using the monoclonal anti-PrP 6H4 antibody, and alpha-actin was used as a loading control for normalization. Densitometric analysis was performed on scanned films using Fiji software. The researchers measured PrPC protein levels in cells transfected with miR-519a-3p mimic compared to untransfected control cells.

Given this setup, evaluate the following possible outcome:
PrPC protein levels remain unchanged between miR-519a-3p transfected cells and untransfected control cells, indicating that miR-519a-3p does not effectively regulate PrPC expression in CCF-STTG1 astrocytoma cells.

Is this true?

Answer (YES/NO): NO